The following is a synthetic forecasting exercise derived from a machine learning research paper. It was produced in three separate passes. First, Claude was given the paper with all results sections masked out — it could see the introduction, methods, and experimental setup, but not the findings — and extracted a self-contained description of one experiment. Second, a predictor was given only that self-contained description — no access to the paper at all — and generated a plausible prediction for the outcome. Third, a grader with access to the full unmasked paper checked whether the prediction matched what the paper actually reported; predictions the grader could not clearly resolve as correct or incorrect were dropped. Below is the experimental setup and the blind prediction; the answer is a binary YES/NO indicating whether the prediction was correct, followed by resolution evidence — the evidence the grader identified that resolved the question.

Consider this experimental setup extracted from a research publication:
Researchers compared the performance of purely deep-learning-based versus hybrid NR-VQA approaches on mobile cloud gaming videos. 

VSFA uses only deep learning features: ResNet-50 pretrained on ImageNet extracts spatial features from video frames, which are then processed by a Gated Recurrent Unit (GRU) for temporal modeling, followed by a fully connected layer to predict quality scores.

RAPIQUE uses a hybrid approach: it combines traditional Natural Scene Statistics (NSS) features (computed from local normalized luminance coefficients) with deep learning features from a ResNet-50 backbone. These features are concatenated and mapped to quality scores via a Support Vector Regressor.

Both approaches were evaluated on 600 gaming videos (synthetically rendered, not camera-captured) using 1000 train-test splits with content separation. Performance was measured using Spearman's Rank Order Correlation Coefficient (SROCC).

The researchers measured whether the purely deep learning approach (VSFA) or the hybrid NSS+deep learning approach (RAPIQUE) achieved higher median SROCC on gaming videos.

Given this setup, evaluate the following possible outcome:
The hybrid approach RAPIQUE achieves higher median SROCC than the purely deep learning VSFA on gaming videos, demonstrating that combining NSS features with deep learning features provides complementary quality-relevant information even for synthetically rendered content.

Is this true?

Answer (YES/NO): NO